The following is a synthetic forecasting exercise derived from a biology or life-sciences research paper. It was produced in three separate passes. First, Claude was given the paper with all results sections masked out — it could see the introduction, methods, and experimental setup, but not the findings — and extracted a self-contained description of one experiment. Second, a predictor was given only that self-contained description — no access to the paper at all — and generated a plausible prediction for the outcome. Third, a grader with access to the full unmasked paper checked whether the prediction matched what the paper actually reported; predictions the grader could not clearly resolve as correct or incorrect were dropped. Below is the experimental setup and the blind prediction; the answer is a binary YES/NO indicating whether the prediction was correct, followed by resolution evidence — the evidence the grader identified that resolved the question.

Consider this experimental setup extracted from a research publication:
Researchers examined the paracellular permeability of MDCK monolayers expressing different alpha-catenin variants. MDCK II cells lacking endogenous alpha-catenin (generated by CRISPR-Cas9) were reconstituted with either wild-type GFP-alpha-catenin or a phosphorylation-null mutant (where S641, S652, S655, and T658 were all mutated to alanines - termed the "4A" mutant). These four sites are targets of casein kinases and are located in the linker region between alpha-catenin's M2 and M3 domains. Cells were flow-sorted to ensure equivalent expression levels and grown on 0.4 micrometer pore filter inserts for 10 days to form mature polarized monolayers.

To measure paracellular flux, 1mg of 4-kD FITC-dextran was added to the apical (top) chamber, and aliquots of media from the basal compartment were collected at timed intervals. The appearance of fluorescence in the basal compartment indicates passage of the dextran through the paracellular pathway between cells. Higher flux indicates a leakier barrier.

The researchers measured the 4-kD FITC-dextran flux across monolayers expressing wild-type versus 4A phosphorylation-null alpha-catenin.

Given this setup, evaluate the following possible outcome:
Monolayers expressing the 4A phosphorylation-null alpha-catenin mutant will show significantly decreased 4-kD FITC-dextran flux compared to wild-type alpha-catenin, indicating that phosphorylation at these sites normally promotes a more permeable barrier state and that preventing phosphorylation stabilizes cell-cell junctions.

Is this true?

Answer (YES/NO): NO